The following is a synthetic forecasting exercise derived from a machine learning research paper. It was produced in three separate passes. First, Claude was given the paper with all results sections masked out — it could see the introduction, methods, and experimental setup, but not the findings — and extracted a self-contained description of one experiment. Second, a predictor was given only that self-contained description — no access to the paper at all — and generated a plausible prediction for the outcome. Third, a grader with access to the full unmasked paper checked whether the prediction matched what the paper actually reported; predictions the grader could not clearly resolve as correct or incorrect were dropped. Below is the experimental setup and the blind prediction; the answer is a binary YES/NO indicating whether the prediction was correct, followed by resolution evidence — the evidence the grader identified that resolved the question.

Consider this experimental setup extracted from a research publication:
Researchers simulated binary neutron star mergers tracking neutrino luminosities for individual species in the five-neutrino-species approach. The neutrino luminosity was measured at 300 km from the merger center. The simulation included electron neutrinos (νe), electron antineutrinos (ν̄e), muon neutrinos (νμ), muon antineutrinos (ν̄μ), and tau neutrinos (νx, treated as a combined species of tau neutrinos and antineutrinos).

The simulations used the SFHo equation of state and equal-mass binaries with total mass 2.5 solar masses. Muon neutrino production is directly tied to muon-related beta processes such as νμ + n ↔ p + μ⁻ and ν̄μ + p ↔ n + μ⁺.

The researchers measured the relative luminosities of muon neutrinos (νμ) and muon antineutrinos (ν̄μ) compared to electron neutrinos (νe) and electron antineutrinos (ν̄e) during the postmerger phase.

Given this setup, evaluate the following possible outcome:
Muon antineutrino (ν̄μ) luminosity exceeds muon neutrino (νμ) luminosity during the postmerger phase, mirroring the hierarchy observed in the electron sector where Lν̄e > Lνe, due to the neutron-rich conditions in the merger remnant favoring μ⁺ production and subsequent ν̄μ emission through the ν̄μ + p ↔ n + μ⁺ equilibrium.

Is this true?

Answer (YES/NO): NO